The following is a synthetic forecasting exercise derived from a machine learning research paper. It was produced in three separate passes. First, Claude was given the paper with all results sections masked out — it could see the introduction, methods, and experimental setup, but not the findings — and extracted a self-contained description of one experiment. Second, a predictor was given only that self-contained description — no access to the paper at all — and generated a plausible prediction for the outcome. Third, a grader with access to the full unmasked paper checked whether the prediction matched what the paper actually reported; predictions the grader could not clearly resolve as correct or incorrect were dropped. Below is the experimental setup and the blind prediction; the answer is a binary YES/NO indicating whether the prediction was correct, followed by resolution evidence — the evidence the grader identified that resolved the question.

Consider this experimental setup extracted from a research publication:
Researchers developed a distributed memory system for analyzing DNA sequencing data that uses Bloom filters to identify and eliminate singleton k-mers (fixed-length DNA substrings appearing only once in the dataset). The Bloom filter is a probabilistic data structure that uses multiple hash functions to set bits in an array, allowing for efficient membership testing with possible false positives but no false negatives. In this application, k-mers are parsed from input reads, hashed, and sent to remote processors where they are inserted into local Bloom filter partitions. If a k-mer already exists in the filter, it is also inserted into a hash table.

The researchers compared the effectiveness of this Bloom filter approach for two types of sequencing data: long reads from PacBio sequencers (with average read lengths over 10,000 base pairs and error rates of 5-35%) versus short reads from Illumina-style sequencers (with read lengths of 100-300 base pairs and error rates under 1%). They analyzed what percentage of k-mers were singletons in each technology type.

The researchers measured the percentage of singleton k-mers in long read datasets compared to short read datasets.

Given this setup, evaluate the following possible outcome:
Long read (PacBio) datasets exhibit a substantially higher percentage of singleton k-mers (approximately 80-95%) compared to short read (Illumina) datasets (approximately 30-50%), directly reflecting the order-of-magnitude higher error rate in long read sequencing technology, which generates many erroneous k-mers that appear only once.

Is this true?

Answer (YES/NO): NO